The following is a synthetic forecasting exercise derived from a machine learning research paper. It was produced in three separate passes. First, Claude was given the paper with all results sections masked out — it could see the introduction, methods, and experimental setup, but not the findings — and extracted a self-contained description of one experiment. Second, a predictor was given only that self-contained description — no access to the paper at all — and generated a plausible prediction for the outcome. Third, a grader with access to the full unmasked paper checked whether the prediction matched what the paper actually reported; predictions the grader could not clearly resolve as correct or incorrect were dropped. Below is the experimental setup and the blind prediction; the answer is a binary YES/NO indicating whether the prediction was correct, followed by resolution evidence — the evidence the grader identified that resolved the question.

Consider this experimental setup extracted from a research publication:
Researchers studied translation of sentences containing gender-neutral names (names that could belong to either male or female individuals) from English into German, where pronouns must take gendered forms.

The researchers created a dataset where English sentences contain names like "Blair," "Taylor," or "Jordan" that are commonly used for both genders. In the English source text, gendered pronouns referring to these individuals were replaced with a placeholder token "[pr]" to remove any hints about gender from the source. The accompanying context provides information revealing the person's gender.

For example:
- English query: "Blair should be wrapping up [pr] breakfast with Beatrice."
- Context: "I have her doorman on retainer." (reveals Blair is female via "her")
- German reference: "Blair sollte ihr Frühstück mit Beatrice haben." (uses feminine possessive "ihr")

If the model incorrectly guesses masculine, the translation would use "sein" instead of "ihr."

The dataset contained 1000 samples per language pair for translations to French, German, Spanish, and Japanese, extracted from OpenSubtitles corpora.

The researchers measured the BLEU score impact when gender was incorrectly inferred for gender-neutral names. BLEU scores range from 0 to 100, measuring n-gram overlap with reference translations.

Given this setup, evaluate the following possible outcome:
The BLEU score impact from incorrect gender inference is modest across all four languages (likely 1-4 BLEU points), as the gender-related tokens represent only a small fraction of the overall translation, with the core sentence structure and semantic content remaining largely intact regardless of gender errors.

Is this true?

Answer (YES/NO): NO